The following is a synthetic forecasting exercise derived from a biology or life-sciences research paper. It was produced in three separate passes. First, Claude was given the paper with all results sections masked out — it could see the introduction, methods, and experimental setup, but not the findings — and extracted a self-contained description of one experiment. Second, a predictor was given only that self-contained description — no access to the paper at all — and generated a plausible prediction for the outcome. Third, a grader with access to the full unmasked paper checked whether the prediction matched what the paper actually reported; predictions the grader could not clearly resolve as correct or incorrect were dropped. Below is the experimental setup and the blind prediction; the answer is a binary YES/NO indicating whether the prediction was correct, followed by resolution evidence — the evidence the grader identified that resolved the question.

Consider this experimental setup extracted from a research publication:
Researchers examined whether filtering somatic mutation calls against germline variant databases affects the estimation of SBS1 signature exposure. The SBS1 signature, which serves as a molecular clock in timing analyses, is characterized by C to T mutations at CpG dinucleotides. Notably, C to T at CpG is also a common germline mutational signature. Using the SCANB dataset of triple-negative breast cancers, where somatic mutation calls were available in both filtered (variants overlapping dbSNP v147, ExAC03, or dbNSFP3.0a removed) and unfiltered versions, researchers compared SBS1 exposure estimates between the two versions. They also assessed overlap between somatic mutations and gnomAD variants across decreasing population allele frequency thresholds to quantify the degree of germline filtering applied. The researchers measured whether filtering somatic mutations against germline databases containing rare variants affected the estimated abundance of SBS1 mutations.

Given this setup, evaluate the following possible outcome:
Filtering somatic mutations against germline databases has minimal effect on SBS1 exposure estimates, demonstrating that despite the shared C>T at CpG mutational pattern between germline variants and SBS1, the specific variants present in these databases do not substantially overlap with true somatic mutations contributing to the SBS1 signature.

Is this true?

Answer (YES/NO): NO